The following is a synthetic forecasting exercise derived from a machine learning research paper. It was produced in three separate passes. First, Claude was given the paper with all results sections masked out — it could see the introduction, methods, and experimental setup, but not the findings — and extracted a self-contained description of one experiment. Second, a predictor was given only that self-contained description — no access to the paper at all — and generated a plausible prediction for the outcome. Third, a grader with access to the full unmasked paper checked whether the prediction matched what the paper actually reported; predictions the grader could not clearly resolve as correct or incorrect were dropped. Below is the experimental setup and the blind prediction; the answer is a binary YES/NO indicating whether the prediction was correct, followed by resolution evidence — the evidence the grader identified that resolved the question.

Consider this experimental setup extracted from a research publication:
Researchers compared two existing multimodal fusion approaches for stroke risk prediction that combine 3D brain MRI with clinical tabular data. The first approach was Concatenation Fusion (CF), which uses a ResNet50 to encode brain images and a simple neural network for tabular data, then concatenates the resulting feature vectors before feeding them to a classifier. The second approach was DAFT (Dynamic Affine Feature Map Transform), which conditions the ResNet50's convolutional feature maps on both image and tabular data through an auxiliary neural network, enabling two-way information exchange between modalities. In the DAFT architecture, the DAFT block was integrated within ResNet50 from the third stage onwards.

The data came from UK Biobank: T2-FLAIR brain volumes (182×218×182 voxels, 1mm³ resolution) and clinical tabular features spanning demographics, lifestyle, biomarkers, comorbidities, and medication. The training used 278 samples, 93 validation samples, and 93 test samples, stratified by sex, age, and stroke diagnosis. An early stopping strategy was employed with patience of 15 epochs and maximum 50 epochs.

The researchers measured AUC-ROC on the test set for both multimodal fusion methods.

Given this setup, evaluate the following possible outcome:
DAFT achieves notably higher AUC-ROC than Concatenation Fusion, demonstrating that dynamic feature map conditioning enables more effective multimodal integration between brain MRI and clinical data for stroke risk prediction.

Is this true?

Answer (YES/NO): YES